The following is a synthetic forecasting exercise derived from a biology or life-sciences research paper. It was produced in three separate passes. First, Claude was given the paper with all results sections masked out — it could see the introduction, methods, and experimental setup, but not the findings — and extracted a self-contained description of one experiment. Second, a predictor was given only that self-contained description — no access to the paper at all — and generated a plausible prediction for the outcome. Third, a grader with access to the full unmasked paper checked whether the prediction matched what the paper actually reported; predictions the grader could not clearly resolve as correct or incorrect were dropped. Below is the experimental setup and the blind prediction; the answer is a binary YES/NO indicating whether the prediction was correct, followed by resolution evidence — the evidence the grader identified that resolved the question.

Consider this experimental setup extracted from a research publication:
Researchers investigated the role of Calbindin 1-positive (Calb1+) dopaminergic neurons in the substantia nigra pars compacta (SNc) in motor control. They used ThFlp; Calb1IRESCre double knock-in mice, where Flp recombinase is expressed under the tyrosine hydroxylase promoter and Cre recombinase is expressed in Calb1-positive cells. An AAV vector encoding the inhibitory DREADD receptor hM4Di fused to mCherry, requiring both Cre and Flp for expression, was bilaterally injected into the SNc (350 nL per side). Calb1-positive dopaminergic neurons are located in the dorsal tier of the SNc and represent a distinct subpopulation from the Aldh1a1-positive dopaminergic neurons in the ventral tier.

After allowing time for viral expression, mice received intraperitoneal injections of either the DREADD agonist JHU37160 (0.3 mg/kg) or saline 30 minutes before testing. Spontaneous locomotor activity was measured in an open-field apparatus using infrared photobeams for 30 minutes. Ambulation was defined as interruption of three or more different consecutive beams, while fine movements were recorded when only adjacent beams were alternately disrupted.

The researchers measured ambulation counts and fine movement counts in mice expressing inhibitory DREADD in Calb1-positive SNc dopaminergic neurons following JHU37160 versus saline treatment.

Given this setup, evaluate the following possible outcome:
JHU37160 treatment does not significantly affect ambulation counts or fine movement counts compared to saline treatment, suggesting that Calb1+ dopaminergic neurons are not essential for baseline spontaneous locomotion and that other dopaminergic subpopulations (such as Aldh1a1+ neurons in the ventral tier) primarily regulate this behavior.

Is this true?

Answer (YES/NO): NO